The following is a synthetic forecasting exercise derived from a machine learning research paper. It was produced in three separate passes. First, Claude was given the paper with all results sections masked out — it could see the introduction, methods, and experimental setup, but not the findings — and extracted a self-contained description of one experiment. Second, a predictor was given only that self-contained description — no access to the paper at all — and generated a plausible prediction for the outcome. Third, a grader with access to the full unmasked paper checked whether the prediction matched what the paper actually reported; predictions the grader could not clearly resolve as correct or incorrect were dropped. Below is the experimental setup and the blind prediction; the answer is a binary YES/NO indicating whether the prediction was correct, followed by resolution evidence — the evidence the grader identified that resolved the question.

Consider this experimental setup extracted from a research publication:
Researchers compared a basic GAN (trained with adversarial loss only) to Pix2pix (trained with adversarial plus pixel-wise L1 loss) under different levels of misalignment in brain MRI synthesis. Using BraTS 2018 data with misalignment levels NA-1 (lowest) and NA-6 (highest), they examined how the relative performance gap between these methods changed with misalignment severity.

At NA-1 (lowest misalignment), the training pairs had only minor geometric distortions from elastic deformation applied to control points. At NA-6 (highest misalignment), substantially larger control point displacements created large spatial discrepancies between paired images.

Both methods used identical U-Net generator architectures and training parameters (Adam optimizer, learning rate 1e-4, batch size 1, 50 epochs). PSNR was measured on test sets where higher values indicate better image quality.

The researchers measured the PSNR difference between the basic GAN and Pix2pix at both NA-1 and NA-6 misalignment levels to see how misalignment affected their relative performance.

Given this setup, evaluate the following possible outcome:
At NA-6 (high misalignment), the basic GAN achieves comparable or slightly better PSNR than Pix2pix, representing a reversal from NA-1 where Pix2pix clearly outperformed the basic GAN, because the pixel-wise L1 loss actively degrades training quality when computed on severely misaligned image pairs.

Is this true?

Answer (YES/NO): NO